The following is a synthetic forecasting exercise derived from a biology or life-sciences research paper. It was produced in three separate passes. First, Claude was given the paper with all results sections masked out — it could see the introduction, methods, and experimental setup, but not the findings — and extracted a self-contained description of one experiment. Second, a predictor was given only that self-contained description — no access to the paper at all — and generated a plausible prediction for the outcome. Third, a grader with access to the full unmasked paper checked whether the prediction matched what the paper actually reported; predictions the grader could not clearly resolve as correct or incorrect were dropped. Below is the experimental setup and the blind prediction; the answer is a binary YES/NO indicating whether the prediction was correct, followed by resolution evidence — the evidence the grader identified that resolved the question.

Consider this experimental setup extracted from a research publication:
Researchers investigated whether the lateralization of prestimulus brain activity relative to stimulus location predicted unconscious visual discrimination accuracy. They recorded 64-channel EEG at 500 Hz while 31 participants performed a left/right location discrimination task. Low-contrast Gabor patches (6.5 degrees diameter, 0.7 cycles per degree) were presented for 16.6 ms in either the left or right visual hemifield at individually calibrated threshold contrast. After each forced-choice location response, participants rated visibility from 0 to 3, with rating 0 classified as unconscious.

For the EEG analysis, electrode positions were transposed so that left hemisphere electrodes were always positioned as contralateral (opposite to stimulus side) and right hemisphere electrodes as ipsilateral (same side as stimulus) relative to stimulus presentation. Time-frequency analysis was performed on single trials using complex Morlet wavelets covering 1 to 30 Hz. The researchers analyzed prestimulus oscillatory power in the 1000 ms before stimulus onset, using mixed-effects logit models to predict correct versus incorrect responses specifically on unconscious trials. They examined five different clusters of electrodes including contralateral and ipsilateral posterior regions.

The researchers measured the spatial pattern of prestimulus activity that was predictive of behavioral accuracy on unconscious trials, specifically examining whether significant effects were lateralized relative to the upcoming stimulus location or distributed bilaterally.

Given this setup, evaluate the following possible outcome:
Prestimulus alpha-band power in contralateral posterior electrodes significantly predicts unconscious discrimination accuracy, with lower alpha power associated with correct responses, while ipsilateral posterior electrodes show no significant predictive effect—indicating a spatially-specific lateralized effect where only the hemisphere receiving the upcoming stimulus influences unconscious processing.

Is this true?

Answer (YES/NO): NO